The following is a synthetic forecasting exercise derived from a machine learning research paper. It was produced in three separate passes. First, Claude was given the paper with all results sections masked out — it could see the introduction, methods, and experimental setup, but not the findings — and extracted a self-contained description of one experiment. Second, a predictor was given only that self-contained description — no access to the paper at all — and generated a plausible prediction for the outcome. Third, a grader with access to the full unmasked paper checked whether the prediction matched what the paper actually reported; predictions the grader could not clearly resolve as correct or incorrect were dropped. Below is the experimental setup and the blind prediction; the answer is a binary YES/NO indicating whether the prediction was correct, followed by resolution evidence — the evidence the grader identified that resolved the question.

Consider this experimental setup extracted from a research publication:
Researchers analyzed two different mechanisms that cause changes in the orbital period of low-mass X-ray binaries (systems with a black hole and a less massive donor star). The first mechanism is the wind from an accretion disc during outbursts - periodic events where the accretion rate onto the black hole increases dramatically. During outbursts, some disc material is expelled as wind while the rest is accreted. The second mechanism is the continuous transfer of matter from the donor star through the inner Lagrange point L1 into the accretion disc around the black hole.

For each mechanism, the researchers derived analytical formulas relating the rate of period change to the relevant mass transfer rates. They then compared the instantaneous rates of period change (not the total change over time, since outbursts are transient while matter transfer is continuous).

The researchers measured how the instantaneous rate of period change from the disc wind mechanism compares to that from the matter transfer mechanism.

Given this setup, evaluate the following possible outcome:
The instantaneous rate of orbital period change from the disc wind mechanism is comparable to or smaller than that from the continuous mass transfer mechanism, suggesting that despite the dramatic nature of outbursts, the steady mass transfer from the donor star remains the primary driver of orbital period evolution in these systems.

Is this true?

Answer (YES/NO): NO